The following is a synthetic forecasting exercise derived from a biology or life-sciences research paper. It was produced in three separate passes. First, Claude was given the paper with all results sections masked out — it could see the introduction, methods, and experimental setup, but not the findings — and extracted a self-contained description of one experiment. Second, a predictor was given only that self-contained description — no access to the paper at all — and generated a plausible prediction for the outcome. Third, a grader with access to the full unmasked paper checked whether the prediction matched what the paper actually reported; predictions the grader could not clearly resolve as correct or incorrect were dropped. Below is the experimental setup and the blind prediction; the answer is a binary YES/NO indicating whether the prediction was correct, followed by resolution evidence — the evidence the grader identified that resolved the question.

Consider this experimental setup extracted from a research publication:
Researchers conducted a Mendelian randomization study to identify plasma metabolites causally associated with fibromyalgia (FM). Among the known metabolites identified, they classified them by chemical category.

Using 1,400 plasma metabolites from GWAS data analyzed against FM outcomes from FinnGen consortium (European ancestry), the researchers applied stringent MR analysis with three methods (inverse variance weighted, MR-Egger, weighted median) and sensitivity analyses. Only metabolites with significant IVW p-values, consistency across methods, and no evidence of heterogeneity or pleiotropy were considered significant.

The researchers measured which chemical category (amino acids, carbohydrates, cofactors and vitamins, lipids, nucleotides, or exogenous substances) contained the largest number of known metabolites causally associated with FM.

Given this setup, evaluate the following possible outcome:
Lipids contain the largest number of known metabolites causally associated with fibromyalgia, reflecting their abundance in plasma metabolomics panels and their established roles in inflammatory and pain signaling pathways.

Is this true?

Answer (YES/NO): YES